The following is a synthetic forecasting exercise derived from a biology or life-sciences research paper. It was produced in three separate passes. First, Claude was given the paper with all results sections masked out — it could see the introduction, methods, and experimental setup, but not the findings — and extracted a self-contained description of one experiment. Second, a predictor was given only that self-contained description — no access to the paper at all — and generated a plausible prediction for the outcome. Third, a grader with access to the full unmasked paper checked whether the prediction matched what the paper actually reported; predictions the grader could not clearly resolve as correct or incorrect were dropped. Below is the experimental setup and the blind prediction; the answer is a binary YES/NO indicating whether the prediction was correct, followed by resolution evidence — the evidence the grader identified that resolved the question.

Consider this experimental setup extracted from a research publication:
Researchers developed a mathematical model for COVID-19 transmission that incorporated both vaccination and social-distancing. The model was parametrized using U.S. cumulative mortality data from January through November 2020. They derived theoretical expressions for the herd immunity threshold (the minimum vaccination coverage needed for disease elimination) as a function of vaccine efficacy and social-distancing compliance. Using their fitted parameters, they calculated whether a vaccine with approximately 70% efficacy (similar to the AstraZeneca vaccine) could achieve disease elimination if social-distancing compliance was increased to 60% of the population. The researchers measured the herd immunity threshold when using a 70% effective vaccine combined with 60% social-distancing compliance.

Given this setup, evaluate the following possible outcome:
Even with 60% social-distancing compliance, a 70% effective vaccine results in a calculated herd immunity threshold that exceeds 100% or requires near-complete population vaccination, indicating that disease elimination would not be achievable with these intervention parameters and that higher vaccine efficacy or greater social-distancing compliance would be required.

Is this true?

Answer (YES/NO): NO